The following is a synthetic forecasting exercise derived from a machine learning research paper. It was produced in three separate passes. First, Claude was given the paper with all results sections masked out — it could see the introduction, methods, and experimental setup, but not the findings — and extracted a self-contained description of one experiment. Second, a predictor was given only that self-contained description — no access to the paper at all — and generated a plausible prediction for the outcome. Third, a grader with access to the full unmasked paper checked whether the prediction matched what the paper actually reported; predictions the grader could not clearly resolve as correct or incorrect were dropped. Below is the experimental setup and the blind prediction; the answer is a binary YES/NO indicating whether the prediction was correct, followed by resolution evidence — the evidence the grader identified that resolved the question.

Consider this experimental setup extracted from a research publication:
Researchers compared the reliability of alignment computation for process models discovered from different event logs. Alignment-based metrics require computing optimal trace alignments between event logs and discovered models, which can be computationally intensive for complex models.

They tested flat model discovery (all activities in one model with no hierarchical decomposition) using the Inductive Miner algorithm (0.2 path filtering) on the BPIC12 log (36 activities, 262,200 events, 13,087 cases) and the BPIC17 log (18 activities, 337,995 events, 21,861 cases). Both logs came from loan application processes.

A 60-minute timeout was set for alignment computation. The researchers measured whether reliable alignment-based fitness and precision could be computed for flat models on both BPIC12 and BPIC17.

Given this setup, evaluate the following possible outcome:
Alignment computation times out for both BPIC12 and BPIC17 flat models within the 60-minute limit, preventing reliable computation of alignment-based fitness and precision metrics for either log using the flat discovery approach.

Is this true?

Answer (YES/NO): NO